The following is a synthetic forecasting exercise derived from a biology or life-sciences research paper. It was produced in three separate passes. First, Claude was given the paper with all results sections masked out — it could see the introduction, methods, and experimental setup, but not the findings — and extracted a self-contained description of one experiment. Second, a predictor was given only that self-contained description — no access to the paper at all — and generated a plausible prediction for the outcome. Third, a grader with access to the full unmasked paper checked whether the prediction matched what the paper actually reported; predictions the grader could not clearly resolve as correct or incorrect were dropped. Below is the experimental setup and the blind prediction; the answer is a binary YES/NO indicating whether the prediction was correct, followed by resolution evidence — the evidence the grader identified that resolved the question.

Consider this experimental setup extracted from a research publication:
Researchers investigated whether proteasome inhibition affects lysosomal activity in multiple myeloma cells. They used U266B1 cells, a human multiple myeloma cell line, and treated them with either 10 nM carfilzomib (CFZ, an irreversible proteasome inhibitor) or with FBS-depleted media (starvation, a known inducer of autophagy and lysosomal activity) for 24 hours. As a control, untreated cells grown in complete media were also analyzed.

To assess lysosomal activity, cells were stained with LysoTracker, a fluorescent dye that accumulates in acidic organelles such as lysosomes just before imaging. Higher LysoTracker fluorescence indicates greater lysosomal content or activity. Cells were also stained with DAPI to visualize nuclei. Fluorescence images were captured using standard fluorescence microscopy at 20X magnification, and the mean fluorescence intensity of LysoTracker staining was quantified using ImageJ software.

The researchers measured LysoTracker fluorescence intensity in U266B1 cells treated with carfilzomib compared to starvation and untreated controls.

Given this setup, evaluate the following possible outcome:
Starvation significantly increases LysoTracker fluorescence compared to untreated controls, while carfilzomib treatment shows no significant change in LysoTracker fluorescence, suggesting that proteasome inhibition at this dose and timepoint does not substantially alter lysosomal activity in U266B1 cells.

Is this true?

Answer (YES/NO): NO